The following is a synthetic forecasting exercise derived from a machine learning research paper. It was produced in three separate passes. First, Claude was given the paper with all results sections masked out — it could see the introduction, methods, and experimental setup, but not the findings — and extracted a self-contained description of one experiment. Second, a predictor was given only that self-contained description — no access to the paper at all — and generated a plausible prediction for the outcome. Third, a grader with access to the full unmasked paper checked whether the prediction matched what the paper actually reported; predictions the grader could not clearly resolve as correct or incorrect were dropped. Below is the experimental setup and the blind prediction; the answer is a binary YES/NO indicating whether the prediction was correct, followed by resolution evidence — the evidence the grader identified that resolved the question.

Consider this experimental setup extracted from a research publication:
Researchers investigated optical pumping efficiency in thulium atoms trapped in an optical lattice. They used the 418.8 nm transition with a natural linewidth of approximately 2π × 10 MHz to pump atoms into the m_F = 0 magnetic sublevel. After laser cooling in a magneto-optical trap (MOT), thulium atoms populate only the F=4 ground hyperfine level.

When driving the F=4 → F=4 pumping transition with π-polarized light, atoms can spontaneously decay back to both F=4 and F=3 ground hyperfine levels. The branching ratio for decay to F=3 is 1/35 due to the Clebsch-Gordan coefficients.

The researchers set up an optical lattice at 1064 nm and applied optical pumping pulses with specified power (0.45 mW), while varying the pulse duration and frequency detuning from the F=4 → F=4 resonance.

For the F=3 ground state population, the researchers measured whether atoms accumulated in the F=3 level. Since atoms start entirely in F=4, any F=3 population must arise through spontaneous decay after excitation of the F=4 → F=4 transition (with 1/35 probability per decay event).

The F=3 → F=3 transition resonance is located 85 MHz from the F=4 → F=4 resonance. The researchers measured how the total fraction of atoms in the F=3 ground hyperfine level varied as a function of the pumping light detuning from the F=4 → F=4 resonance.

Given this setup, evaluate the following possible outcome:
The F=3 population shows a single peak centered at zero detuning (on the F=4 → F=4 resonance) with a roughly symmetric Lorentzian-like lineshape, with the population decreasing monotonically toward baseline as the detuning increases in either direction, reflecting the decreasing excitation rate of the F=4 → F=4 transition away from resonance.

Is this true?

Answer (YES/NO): NO